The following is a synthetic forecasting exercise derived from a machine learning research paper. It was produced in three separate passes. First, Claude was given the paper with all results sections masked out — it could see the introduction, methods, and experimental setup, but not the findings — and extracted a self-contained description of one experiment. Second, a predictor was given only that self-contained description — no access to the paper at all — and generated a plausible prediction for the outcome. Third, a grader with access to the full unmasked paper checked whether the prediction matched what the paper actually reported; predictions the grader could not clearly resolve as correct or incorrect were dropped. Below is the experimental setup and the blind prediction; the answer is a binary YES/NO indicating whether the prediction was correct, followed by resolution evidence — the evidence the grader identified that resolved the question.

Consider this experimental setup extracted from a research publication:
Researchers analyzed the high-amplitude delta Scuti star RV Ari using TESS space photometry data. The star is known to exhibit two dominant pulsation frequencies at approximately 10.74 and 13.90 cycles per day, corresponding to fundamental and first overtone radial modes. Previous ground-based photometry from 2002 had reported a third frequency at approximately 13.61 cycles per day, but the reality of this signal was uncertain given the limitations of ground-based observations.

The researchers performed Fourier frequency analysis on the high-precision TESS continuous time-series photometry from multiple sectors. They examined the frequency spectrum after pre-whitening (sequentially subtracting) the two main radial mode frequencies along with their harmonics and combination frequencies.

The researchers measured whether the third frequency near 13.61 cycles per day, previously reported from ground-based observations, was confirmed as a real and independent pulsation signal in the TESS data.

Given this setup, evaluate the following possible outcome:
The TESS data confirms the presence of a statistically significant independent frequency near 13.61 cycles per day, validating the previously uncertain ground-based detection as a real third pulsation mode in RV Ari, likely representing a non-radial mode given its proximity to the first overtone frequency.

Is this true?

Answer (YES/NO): YES